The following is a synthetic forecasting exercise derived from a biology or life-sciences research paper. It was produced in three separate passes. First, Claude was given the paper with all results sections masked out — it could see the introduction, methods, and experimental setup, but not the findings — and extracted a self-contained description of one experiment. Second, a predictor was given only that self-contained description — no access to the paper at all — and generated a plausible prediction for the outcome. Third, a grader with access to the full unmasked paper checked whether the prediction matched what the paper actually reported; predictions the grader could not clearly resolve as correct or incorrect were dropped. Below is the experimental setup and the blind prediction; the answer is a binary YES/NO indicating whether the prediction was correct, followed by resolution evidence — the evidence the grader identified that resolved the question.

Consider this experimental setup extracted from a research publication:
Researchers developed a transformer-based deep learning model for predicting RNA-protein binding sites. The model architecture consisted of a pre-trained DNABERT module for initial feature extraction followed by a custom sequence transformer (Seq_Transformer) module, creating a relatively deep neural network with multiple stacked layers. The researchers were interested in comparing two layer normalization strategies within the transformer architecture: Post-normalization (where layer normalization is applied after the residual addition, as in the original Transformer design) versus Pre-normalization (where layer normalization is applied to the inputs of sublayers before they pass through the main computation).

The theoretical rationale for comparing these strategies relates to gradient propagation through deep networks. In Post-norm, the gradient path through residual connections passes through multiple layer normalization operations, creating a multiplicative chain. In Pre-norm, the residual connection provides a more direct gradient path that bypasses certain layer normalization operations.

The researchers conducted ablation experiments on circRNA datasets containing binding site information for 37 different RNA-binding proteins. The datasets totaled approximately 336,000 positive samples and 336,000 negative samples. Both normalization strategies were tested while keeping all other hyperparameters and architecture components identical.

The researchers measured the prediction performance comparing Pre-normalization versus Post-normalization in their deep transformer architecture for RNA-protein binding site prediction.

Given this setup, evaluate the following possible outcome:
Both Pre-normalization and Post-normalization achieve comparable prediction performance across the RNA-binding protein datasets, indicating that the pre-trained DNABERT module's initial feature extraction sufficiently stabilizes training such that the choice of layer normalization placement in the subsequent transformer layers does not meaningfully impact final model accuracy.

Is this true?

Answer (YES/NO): NO